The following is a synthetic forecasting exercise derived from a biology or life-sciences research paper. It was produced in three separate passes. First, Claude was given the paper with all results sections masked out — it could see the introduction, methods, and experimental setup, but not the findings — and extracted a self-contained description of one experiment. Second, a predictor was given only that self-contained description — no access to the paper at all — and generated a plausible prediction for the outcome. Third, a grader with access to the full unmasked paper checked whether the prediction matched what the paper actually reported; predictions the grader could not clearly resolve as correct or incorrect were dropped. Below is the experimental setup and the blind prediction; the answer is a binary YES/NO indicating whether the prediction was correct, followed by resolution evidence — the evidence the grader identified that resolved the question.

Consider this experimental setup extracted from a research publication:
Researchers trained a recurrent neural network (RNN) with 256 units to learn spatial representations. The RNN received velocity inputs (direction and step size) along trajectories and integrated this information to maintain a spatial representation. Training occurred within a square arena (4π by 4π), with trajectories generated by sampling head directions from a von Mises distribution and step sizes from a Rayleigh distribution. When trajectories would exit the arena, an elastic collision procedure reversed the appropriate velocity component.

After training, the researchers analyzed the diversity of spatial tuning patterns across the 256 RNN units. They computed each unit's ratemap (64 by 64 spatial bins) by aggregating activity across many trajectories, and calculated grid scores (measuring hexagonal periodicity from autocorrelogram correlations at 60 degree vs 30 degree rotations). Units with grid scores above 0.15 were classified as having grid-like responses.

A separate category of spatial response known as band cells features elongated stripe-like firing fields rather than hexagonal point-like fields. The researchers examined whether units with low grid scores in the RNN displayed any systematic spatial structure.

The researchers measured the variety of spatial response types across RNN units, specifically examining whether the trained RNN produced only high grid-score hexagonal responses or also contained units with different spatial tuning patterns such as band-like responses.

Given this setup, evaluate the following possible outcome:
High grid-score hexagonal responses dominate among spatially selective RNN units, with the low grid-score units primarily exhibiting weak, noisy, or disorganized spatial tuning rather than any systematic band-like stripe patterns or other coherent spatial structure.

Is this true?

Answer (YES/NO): NO